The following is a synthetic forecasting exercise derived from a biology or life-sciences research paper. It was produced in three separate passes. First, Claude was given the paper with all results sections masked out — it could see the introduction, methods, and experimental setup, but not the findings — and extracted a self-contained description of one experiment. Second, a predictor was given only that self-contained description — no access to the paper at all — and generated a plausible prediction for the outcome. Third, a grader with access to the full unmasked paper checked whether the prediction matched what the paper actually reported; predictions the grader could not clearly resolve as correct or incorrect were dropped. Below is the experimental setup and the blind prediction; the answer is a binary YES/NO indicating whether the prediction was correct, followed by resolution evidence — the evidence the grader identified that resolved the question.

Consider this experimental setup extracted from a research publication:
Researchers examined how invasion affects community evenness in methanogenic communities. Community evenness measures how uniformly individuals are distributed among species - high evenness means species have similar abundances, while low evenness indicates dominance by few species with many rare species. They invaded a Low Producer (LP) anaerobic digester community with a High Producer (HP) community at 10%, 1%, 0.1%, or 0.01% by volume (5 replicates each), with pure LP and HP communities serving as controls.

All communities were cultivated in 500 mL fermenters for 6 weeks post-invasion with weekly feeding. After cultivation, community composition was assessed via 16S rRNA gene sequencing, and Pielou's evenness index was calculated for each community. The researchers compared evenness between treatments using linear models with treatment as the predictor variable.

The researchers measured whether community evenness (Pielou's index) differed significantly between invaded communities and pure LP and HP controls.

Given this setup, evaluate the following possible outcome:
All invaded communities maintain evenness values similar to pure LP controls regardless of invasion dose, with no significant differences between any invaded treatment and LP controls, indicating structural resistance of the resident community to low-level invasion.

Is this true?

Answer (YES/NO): YES